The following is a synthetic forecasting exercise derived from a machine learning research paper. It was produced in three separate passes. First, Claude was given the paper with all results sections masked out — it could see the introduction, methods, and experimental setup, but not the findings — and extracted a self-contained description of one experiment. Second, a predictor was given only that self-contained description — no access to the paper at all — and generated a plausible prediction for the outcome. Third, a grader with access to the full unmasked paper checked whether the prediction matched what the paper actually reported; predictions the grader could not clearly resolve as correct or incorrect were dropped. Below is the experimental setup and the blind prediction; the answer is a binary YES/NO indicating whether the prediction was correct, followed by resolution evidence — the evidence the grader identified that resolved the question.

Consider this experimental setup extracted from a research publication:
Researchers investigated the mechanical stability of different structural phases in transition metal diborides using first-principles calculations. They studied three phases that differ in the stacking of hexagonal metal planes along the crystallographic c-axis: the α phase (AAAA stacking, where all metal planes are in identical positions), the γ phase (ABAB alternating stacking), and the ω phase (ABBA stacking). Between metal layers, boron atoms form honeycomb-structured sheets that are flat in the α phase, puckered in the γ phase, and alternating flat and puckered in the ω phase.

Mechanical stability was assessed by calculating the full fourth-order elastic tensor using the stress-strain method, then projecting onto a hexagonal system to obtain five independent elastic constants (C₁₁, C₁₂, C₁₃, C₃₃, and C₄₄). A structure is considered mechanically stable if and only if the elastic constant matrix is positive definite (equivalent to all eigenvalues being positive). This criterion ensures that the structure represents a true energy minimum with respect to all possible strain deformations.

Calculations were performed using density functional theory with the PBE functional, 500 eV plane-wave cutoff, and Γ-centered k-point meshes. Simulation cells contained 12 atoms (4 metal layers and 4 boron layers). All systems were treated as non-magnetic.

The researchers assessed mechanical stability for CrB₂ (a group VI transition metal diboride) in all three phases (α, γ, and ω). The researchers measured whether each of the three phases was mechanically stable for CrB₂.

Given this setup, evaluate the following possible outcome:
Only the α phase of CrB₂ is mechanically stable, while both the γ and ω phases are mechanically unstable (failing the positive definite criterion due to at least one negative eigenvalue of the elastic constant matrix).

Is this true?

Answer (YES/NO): NO